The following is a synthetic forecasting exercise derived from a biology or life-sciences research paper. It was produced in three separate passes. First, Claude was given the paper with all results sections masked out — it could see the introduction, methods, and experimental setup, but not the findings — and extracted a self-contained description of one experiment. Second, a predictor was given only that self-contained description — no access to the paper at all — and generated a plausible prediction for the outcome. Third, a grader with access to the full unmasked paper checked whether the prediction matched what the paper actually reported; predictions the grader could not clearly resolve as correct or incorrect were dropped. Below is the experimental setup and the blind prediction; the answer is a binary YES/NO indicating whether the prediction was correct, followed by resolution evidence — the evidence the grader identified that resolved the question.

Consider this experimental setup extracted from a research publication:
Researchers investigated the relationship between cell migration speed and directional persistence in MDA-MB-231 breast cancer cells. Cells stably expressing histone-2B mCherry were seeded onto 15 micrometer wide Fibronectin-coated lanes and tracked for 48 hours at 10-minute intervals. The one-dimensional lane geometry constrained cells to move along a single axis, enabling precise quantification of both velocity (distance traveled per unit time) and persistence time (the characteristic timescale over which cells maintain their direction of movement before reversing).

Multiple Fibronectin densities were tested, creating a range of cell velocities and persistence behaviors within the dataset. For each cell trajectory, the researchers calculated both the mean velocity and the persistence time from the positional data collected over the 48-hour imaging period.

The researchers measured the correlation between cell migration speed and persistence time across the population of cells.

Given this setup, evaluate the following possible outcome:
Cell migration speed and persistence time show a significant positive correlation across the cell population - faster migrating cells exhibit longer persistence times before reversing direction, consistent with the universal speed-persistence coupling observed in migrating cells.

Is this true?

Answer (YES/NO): YES